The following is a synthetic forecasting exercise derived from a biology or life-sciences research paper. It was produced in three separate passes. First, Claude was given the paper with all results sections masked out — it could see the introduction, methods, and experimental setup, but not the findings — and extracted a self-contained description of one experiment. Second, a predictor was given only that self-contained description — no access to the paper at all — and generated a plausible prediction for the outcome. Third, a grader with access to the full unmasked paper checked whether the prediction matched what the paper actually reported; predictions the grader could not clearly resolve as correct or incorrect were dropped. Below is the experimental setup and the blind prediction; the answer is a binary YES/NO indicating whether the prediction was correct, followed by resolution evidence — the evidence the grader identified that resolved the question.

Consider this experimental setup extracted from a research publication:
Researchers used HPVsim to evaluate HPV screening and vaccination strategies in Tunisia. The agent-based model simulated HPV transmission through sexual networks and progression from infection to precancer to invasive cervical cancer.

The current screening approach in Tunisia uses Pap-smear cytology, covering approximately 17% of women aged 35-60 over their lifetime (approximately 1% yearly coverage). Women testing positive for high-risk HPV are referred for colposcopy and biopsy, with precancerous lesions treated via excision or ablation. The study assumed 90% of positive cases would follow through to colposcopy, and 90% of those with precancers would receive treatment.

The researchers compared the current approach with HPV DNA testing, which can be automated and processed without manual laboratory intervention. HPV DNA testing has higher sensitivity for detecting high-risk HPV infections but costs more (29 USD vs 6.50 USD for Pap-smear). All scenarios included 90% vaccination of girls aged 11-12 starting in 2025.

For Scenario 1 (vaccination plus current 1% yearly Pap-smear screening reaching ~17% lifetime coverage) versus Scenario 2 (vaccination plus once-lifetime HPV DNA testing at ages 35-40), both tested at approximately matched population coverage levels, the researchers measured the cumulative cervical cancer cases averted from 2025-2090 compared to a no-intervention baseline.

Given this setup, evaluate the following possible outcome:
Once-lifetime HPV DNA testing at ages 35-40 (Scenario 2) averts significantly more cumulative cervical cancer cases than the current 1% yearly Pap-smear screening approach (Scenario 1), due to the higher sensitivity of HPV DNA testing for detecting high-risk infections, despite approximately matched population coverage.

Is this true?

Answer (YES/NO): NO